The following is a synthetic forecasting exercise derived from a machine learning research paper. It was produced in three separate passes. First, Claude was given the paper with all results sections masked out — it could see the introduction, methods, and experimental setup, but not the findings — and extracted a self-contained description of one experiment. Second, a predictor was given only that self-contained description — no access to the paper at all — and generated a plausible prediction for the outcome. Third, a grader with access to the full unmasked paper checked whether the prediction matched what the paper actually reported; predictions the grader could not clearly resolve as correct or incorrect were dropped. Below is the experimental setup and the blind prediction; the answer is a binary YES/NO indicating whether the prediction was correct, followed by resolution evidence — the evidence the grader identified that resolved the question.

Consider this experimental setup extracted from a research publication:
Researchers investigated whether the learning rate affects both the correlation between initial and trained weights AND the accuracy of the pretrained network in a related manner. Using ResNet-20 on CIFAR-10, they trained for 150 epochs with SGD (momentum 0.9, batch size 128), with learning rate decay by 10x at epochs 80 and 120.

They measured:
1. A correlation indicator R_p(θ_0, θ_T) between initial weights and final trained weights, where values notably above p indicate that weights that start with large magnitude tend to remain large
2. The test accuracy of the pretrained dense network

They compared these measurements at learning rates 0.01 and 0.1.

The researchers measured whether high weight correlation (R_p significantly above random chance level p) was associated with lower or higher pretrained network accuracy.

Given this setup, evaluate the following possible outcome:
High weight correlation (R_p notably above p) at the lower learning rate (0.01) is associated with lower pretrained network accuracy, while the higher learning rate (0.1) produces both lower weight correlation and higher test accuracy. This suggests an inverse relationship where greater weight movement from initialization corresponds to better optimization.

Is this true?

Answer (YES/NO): YES